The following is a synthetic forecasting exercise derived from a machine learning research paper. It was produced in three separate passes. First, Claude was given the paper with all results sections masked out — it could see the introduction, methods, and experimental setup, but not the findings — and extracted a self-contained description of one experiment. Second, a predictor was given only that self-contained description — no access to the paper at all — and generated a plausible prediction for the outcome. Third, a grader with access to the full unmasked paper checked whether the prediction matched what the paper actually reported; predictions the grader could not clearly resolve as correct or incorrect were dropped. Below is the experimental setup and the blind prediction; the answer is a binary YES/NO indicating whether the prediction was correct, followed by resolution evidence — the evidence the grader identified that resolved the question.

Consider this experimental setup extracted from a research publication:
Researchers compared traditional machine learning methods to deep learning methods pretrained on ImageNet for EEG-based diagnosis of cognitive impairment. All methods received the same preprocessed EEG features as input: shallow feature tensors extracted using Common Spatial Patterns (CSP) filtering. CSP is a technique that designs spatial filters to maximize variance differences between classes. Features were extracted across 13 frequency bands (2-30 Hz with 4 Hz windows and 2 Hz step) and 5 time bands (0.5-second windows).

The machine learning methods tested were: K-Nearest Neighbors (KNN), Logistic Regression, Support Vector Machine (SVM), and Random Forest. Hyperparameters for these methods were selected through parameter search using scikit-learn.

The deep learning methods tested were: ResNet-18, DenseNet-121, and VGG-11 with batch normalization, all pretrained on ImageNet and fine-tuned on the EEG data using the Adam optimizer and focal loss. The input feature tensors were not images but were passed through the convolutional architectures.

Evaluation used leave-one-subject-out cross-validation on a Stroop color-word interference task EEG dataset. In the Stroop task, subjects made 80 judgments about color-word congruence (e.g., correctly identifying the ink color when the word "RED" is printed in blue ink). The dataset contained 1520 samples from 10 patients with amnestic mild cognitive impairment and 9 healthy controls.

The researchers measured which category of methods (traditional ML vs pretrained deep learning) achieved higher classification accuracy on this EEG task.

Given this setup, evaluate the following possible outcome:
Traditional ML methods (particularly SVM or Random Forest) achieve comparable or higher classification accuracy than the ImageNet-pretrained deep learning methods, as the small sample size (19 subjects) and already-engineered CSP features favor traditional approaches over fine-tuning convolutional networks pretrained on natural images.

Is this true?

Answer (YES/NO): YES